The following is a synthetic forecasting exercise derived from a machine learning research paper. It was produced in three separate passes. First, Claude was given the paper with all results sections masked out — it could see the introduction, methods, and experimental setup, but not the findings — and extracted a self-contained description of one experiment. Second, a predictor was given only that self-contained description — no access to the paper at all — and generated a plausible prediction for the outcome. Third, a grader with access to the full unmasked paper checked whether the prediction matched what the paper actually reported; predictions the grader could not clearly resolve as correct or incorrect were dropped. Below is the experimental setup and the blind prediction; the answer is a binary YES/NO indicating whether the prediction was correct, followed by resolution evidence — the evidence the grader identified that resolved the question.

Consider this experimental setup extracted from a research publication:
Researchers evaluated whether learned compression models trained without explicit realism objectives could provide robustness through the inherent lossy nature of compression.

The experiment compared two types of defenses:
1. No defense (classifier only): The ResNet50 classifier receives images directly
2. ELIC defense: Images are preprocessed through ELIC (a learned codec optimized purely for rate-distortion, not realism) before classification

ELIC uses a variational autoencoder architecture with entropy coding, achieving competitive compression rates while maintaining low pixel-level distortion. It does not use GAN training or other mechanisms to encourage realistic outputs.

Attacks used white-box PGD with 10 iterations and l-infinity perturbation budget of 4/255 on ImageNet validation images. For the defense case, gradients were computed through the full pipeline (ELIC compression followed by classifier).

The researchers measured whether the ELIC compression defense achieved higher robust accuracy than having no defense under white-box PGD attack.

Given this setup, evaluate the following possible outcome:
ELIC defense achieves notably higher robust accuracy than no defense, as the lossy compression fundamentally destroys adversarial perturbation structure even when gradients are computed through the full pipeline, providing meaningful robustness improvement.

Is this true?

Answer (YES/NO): NO